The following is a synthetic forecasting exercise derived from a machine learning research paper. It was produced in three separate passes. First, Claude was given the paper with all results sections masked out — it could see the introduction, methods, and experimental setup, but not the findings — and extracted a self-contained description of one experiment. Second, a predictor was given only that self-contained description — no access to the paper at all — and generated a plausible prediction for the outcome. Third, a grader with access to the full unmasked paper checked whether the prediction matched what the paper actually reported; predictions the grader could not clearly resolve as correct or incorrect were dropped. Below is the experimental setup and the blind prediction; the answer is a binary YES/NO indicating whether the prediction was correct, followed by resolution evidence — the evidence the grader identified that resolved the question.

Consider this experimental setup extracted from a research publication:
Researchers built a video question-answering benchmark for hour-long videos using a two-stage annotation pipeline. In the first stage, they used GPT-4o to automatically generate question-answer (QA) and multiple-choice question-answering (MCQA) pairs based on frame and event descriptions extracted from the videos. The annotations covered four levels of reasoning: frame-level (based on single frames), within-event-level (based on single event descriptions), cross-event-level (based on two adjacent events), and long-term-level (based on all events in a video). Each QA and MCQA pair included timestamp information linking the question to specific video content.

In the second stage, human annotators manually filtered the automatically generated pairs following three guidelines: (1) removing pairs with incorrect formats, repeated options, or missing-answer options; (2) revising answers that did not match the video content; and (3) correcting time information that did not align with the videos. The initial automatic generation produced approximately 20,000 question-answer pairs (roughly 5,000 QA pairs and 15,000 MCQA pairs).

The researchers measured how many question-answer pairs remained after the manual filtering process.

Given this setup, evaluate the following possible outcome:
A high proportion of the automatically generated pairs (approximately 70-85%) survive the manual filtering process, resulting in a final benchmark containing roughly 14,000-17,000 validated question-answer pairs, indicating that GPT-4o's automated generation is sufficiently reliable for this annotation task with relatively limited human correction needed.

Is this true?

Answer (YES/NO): YES